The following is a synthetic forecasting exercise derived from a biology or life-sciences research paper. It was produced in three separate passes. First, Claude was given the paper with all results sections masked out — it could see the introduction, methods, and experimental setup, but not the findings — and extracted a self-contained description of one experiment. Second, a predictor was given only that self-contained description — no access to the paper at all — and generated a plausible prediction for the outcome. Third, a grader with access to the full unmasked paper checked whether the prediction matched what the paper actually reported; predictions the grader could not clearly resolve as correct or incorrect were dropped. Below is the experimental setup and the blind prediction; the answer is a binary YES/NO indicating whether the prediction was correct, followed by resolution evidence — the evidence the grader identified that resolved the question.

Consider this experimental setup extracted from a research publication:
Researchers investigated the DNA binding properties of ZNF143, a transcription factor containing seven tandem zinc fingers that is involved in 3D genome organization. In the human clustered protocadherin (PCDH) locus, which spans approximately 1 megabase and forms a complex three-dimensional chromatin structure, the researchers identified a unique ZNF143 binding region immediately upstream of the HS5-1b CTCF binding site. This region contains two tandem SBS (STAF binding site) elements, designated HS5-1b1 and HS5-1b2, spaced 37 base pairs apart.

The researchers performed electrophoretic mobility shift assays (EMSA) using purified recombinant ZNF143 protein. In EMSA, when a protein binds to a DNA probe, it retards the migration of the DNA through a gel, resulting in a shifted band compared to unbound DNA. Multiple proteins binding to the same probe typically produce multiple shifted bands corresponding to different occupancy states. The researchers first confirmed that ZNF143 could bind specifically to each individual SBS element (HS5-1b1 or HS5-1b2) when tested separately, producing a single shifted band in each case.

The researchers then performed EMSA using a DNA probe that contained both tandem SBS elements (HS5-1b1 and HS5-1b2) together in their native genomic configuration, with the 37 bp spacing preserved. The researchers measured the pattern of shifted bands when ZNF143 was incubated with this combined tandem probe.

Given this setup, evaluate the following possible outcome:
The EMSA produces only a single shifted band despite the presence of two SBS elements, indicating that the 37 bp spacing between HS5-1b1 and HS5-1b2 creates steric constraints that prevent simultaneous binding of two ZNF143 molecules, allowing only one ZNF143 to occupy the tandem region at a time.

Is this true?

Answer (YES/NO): NO